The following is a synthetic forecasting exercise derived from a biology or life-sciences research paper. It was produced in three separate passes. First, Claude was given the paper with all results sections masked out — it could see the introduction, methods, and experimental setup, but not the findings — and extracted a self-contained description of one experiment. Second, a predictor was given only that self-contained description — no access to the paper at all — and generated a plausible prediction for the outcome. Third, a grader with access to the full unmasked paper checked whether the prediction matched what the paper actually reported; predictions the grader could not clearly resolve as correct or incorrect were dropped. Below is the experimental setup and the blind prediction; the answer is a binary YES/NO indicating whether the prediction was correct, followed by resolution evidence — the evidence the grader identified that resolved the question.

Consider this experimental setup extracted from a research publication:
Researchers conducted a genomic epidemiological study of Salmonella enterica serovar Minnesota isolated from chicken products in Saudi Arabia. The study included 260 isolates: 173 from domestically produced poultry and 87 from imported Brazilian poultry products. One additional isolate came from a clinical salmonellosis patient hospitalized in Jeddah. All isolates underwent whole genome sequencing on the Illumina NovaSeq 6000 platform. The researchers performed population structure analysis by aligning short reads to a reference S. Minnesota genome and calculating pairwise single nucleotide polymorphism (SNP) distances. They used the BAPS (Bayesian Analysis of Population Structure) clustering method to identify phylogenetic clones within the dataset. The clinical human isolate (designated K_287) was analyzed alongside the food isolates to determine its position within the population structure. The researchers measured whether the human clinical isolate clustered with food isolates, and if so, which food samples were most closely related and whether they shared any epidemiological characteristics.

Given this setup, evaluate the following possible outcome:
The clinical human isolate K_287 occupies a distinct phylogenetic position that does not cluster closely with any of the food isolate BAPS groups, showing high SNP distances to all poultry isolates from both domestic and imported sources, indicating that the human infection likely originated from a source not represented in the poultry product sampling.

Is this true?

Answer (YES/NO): NO